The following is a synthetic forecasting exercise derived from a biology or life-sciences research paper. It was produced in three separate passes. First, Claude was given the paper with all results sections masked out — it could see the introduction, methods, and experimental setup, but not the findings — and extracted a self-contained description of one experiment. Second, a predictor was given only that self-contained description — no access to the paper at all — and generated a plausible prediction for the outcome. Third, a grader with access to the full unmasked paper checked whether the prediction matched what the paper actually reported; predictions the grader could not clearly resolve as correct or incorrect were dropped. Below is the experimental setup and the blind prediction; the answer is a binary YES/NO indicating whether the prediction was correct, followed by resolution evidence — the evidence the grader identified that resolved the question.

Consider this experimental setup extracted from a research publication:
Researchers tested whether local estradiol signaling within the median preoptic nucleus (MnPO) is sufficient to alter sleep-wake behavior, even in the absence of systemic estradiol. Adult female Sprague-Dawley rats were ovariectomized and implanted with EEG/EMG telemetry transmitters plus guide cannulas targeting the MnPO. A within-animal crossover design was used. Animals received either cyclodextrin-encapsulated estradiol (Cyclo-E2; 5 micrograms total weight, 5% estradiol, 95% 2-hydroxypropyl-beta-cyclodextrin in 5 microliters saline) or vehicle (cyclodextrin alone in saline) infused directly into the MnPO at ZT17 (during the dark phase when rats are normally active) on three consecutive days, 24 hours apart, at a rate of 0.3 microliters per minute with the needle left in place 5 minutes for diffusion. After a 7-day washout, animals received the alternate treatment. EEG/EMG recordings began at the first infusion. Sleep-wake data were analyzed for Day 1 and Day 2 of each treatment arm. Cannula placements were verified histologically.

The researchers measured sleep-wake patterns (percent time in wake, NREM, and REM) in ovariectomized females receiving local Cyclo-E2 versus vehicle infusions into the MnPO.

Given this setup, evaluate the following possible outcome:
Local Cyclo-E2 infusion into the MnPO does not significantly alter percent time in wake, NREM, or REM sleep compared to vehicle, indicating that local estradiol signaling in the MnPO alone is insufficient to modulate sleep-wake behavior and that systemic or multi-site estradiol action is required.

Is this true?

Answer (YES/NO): NO